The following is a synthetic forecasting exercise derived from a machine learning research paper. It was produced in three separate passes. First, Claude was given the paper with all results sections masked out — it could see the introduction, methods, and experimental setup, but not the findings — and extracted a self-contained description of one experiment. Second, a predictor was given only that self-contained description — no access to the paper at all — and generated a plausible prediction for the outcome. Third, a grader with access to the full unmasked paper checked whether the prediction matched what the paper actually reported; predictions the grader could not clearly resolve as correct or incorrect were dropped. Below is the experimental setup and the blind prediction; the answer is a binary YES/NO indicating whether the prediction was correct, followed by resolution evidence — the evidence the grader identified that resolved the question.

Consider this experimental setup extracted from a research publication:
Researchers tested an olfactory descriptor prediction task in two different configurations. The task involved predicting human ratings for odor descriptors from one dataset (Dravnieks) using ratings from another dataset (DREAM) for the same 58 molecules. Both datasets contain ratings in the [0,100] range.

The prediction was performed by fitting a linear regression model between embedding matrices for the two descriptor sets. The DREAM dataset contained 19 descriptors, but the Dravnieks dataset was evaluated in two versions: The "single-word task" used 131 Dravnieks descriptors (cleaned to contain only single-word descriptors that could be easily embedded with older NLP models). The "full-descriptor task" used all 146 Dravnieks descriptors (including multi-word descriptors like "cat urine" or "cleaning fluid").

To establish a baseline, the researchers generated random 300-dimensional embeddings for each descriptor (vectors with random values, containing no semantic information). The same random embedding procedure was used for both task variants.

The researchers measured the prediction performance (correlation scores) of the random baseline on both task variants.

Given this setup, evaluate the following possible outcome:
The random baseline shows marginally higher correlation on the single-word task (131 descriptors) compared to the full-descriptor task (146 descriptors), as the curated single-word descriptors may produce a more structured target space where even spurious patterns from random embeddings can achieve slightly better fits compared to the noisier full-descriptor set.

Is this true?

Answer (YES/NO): NO